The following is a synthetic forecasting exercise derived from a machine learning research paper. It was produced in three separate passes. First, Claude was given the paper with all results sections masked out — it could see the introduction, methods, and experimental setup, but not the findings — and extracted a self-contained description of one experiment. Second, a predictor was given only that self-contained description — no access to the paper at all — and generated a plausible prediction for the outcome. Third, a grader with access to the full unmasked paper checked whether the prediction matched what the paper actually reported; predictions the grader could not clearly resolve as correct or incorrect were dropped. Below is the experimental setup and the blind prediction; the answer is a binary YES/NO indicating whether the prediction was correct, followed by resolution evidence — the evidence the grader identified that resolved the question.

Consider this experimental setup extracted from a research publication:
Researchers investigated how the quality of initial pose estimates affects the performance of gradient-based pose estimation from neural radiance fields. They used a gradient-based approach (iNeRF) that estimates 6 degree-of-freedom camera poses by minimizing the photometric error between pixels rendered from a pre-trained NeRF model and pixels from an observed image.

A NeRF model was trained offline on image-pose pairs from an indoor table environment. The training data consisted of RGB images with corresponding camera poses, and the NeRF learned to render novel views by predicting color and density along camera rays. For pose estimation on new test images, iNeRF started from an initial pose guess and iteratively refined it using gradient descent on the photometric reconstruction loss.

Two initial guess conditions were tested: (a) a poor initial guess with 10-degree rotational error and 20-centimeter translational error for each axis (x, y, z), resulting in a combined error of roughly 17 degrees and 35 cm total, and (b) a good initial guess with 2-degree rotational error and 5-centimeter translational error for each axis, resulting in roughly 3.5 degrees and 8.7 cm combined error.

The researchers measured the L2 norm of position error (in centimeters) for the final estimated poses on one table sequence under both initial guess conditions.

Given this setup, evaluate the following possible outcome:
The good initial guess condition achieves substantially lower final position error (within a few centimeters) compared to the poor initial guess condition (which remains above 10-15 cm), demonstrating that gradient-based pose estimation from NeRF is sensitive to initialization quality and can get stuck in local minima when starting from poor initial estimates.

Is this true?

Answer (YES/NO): YES